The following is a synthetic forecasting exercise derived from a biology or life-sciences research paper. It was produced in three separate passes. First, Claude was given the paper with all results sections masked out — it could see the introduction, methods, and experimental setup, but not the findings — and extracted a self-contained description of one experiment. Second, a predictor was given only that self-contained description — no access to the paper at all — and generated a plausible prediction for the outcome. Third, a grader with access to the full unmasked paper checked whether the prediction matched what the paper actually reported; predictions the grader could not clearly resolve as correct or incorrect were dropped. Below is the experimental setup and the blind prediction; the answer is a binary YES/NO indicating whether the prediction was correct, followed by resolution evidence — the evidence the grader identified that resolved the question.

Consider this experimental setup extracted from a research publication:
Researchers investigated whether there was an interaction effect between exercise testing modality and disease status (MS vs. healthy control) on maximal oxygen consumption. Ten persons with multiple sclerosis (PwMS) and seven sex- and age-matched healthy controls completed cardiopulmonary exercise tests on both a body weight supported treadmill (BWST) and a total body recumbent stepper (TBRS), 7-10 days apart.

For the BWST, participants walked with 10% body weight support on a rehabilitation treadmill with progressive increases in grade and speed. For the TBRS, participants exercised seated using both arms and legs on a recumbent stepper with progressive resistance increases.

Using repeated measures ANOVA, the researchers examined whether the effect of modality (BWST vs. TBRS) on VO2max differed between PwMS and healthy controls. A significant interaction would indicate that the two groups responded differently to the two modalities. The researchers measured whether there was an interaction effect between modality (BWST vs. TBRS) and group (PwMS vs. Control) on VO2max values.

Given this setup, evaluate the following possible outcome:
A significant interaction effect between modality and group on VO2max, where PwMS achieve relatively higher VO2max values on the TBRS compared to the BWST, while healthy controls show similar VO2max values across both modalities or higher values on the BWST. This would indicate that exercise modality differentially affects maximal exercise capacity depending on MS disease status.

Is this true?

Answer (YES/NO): NO